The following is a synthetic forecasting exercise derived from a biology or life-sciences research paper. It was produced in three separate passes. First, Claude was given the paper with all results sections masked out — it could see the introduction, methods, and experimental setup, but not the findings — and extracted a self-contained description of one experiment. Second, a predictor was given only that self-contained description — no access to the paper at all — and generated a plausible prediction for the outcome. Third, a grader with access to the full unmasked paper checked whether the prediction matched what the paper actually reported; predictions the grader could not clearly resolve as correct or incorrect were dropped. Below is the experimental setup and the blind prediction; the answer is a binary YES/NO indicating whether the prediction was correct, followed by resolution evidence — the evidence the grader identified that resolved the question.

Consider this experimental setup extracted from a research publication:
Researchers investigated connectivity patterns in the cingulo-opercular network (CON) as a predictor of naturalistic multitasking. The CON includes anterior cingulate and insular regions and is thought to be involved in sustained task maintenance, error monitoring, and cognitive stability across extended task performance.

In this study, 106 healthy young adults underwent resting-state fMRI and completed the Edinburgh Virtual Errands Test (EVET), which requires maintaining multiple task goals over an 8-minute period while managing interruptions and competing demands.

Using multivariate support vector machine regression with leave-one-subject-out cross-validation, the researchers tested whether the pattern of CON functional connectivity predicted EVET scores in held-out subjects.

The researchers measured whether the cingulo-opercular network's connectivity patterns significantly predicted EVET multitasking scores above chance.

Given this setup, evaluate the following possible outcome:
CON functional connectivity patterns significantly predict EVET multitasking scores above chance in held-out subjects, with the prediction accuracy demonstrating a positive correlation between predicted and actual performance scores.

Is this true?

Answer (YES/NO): NO